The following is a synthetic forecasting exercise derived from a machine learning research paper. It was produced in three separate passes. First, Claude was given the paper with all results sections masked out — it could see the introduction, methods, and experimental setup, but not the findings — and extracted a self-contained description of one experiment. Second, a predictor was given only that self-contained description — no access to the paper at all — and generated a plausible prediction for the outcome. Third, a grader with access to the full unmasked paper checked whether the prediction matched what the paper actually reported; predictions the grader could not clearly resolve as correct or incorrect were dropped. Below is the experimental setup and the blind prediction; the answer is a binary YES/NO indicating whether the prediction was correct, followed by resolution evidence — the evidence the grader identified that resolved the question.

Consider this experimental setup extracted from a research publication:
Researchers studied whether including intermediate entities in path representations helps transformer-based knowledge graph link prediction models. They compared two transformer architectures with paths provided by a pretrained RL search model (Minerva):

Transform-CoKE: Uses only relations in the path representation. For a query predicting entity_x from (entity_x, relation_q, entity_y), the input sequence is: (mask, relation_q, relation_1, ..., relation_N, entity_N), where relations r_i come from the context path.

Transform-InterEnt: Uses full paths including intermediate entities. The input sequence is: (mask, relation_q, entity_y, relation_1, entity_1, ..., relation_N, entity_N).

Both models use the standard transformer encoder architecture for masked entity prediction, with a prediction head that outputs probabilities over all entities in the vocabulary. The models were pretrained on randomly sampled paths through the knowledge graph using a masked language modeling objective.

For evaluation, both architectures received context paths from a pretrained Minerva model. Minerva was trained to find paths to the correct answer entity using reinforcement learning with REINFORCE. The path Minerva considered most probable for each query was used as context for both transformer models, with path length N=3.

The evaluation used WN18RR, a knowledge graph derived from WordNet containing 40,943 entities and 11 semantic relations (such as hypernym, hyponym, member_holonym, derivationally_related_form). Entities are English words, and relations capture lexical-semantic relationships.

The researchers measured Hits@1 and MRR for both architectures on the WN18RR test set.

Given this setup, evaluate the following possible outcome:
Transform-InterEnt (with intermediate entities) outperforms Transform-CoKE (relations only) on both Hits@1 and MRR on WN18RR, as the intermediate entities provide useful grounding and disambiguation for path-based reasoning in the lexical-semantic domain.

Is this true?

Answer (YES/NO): NO